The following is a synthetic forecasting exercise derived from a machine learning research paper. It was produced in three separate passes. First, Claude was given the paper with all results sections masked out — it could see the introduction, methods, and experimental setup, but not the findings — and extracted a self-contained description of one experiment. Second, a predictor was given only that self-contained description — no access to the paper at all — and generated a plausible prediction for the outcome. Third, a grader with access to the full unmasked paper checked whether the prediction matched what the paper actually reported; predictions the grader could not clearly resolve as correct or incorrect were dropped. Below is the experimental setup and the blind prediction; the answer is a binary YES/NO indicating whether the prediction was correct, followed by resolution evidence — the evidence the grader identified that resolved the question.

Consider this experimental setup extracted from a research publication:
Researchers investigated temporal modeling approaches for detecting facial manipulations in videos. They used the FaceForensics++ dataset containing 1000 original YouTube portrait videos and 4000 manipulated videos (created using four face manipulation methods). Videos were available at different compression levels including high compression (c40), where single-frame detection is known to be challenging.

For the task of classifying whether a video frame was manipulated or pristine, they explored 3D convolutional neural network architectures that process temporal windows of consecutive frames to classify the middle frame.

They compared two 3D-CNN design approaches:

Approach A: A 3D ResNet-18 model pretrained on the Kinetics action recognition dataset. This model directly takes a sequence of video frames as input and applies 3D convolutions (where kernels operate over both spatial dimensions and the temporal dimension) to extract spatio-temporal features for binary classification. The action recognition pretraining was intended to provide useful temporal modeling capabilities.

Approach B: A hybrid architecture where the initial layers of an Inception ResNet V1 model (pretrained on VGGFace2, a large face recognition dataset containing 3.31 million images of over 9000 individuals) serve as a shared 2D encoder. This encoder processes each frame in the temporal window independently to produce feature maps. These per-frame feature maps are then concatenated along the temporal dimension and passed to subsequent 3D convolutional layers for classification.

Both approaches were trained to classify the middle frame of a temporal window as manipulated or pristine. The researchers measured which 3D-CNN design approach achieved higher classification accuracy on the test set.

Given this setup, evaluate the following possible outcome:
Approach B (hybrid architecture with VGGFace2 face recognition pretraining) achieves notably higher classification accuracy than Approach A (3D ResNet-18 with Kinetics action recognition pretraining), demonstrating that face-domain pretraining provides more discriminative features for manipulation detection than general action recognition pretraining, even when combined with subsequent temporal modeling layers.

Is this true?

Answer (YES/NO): YES